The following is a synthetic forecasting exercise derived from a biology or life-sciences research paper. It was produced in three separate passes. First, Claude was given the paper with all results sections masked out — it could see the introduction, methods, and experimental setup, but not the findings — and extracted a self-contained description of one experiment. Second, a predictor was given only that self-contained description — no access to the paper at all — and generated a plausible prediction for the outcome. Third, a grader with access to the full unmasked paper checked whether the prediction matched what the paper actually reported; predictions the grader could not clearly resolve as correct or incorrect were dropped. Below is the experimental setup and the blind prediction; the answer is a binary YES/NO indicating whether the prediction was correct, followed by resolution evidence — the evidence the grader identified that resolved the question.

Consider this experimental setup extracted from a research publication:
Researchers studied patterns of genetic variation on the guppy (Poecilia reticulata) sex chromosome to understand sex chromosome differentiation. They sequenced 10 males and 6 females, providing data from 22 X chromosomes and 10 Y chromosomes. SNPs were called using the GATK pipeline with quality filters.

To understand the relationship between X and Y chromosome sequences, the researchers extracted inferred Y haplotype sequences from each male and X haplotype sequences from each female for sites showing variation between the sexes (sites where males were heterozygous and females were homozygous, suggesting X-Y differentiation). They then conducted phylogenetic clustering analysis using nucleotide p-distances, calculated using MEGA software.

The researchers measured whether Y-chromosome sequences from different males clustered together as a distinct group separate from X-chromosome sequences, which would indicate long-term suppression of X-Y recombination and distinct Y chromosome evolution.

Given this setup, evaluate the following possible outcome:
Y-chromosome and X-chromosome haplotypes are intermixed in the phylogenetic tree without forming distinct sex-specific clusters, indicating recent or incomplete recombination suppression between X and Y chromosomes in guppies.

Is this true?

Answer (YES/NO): NO